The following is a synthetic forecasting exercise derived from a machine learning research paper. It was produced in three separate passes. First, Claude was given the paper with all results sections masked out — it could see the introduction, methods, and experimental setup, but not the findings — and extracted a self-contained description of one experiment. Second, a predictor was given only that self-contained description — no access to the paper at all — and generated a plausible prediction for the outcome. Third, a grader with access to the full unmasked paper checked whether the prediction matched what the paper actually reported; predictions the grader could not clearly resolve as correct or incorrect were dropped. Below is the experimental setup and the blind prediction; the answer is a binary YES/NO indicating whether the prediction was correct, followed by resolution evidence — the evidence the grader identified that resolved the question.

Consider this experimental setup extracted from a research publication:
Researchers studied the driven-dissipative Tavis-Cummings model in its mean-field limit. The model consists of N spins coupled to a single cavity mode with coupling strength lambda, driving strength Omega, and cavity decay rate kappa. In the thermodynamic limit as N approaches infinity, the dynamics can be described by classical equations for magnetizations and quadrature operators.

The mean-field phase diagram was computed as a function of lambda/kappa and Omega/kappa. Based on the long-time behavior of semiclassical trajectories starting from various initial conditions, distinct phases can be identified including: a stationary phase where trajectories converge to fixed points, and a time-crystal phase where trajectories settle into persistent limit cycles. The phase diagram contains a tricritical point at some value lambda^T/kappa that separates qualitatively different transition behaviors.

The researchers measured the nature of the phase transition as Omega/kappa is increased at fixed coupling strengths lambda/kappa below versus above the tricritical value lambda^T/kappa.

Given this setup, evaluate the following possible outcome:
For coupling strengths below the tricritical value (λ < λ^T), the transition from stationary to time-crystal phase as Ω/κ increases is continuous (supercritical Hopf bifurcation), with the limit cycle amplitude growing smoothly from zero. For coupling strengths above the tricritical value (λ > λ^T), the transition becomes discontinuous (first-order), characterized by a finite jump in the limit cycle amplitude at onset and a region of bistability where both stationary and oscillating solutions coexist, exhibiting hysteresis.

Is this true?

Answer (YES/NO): YES